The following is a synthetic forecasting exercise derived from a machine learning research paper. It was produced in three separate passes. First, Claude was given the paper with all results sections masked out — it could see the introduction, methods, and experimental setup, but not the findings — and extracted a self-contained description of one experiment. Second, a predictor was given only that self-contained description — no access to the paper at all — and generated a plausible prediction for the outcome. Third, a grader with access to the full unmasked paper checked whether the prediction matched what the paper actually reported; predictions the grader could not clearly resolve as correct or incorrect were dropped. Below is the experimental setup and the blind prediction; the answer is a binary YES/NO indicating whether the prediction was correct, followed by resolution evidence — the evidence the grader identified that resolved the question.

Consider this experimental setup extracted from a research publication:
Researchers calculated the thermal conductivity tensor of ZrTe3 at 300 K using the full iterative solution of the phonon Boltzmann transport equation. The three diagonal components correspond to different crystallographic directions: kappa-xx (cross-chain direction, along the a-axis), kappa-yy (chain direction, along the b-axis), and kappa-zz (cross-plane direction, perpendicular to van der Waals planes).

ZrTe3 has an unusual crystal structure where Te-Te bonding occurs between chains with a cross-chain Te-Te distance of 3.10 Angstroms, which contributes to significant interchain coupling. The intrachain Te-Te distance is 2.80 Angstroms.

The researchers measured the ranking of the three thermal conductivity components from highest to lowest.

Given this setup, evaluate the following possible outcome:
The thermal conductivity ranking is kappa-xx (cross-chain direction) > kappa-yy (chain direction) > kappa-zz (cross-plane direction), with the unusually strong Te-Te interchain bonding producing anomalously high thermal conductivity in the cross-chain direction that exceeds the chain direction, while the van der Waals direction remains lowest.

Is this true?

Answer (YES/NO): NO